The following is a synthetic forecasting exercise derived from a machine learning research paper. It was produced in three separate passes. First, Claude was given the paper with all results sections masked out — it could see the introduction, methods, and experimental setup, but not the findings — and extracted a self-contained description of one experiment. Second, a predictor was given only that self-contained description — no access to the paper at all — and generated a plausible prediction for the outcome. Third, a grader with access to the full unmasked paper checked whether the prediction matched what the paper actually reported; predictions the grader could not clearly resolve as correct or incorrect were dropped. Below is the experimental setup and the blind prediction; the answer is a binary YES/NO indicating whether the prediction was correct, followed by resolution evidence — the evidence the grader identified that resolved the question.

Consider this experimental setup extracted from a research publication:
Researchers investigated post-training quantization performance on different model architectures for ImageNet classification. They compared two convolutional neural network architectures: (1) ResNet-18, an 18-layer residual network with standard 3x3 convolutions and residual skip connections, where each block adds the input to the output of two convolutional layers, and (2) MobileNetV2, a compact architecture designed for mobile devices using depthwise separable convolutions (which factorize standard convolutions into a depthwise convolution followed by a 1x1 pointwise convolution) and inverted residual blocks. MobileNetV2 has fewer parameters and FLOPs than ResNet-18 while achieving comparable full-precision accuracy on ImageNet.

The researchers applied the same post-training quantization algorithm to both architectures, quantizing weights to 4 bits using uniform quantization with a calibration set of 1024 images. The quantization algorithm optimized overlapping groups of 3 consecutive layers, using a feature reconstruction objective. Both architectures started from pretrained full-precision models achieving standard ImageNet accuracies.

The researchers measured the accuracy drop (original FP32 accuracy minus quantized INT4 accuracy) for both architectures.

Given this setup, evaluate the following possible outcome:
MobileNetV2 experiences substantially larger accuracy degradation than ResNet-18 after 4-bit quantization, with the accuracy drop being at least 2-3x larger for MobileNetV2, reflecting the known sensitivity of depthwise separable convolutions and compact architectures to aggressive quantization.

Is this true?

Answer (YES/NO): YES